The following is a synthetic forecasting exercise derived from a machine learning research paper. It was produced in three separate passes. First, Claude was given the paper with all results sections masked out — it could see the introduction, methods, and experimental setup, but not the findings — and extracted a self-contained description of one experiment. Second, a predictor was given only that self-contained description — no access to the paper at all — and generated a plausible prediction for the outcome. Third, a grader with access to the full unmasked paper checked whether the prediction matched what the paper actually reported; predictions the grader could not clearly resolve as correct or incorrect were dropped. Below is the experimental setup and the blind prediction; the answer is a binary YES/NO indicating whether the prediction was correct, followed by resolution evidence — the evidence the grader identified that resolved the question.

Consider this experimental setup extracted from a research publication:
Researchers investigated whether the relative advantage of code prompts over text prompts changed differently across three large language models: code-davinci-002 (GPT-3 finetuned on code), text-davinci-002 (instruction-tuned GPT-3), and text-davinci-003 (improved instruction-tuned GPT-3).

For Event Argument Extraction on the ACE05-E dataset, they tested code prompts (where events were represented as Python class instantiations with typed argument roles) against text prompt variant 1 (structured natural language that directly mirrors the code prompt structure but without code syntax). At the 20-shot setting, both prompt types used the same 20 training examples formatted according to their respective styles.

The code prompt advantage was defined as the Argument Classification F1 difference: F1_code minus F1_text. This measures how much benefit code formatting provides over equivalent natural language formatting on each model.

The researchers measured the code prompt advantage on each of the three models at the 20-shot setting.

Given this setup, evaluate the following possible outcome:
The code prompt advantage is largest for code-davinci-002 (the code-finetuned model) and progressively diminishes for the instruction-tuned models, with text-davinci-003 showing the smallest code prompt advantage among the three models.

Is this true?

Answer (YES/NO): NO